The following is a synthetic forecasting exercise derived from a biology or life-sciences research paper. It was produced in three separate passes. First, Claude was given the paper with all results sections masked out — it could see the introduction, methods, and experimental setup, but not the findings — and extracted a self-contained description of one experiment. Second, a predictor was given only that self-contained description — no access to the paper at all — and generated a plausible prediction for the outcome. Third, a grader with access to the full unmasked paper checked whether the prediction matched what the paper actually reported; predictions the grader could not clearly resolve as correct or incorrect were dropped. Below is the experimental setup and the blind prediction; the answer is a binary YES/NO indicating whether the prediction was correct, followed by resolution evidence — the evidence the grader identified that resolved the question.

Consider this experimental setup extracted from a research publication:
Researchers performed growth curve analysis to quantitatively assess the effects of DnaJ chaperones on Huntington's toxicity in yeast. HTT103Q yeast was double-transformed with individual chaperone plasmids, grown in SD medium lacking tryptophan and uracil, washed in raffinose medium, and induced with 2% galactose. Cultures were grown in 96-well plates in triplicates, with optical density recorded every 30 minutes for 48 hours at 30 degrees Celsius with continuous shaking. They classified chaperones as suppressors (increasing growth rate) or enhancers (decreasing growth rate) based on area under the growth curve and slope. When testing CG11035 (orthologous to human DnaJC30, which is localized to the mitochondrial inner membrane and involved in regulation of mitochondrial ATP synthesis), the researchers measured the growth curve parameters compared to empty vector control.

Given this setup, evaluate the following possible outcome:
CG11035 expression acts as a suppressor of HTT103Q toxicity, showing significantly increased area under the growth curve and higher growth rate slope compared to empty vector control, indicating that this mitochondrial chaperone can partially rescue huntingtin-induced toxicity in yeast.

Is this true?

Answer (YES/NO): NO